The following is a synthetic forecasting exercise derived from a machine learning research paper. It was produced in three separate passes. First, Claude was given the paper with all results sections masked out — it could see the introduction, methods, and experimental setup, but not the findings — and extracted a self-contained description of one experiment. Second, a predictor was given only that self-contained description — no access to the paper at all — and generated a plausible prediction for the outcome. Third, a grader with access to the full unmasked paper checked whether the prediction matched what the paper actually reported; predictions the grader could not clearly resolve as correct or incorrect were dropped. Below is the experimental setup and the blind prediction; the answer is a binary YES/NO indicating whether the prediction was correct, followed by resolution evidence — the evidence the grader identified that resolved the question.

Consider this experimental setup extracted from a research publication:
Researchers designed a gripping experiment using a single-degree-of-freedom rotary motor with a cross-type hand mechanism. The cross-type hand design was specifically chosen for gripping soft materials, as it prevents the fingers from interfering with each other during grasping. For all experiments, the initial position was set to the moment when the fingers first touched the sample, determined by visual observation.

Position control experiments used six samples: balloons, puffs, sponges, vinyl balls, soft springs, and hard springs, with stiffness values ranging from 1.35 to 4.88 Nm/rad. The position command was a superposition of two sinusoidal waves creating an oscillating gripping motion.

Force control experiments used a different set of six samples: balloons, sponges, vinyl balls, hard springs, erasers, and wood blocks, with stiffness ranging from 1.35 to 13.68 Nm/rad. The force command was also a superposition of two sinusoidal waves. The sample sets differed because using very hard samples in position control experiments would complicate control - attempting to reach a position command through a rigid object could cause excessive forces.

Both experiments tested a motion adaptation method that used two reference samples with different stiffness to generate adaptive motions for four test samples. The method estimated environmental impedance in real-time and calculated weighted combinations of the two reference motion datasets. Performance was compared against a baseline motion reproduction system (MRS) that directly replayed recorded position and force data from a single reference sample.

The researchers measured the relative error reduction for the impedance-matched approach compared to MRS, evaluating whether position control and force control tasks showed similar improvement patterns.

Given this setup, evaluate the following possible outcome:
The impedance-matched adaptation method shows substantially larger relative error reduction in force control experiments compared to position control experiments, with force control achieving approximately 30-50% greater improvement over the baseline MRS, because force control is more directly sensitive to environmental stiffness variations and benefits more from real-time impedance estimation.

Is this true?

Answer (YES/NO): NO